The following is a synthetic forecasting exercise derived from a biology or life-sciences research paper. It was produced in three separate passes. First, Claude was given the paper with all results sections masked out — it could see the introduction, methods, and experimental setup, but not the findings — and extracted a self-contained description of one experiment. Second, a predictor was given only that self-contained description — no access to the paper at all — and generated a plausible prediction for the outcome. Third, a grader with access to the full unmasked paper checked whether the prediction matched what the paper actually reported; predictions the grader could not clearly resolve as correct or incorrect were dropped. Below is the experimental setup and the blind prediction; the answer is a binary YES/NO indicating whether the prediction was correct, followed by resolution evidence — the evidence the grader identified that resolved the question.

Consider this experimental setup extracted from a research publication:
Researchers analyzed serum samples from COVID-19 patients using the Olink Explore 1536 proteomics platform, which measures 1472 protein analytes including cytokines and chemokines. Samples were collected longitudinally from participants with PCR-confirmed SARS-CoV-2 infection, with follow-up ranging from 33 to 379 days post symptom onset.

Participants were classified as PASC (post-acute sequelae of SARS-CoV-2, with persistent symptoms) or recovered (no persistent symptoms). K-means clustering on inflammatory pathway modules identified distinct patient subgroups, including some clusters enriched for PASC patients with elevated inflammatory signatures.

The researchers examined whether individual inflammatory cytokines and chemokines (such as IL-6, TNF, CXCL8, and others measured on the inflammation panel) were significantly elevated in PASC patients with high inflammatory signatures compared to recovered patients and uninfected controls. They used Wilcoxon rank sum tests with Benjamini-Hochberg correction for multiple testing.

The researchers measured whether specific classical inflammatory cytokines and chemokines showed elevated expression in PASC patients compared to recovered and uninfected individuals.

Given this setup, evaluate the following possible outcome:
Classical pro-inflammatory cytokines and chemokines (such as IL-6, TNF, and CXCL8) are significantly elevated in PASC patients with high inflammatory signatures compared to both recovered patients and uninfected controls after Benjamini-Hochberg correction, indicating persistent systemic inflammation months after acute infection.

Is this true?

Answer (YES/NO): YES